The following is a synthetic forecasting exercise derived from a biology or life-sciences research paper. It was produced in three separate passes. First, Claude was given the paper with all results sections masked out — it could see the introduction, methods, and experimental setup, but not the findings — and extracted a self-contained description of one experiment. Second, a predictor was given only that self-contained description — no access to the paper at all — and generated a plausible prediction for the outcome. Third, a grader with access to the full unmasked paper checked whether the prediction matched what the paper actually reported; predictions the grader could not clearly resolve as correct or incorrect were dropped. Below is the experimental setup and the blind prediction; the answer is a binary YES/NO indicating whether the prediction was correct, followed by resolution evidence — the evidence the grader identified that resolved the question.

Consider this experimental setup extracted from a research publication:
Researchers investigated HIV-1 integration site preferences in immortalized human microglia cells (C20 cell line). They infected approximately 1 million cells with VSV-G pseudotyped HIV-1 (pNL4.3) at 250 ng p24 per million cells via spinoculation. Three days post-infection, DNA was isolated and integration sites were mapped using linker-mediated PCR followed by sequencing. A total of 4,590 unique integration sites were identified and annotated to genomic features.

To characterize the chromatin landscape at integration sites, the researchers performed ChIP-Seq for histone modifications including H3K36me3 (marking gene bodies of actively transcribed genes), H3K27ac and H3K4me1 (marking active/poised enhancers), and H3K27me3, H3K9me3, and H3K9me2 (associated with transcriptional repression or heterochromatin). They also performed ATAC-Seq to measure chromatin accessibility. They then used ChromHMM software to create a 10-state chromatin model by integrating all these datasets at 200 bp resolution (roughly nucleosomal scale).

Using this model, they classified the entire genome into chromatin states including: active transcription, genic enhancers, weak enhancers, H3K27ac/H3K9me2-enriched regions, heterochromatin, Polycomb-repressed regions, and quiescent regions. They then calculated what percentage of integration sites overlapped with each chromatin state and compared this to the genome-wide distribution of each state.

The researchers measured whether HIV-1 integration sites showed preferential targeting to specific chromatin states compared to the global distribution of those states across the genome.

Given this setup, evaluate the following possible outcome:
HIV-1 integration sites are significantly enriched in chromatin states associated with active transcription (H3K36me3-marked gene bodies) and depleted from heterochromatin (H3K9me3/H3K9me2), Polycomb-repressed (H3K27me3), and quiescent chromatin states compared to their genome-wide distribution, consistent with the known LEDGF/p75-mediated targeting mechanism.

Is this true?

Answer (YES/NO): NO